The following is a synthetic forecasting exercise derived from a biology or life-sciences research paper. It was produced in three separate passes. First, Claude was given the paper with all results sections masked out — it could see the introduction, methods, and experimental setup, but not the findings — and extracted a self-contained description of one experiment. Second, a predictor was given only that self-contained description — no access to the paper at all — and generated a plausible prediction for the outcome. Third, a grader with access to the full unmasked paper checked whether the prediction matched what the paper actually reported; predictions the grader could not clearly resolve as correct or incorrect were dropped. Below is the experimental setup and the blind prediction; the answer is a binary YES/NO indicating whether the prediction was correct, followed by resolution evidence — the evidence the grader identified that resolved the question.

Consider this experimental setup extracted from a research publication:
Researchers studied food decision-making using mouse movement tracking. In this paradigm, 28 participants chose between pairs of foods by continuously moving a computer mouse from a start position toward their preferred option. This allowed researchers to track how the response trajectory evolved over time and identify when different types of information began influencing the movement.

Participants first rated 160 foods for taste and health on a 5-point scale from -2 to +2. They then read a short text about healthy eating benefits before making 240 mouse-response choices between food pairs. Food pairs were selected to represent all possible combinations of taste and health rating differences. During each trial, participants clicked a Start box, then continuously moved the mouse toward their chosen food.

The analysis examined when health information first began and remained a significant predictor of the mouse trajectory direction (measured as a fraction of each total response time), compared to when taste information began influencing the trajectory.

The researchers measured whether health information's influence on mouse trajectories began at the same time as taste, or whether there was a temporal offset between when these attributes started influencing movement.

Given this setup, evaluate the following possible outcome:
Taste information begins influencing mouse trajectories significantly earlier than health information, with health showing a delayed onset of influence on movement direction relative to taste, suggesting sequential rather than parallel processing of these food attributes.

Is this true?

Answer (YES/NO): NO